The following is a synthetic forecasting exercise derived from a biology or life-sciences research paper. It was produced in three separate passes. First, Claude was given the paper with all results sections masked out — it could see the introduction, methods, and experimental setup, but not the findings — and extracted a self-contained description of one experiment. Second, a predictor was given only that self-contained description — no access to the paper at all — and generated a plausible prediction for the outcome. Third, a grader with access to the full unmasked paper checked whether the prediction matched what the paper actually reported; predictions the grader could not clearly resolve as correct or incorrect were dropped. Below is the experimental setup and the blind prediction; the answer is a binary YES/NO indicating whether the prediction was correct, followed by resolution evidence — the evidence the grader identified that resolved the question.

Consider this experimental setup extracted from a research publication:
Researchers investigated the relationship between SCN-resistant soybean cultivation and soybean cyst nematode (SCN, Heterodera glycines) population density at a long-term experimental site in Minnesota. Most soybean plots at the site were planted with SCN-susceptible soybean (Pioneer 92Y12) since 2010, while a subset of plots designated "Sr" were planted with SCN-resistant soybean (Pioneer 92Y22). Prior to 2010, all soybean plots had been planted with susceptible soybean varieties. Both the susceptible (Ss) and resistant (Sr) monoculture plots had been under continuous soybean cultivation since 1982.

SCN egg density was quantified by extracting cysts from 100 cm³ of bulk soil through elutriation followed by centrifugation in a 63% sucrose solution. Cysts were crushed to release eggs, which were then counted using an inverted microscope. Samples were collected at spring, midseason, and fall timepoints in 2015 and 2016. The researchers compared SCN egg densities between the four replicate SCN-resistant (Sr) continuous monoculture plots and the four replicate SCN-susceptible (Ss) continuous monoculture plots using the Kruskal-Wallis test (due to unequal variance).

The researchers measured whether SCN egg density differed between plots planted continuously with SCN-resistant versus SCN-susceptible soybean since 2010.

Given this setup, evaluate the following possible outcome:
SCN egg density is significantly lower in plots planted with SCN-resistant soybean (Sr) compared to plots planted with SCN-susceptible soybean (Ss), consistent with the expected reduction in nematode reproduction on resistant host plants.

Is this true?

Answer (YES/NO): YES